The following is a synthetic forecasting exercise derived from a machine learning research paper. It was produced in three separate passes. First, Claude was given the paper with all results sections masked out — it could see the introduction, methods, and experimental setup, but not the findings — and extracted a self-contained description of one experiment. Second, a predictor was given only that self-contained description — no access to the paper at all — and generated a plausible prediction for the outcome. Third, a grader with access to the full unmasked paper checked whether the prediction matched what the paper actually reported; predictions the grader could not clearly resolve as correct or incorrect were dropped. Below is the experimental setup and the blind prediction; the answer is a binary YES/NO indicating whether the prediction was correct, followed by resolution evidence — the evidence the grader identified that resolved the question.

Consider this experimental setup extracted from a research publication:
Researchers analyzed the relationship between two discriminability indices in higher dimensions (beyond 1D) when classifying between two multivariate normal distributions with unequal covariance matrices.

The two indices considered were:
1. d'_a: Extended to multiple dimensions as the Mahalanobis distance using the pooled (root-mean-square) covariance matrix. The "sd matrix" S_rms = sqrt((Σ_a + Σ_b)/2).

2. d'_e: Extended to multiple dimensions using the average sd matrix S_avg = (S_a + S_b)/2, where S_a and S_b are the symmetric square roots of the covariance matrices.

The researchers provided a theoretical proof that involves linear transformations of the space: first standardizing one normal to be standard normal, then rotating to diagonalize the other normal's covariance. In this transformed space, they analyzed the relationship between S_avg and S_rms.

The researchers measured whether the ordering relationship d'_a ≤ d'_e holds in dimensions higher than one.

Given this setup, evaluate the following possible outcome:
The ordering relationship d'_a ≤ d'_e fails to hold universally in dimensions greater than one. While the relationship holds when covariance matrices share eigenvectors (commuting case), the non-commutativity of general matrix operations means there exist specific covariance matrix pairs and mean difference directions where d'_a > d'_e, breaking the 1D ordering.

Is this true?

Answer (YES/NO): NO